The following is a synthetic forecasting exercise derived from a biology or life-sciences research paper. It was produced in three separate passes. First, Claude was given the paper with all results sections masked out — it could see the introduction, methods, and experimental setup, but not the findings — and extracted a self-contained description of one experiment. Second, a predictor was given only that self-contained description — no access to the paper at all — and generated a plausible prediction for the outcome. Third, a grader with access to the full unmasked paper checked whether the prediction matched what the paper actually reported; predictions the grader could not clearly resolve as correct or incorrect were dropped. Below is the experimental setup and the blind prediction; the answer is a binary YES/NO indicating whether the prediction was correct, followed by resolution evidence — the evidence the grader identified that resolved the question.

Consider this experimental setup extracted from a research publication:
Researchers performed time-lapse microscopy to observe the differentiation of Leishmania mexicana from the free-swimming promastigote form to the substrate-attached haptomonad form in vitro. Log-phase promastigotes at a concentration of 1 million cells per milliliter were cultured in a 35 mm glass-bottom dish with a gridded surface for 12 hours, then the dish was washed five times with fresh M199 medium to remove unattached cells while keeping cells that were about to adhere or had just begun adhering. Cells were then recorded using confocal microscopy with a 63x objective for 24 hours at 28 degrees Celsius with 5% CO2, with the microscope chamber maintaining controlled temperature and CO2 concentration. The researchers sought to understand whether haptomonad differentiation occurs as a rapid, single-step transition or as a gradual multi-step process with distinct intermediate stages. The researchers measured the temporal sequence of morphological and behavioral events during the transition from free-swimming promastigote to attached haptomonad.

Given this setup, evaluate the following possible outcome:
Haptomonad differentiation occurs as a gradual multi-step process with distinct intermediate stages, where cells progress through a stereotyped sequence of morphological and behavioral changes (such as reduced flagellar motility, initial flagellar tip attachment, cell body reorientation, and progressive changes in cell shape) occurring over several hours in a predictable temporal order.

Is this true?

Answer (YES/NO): NO